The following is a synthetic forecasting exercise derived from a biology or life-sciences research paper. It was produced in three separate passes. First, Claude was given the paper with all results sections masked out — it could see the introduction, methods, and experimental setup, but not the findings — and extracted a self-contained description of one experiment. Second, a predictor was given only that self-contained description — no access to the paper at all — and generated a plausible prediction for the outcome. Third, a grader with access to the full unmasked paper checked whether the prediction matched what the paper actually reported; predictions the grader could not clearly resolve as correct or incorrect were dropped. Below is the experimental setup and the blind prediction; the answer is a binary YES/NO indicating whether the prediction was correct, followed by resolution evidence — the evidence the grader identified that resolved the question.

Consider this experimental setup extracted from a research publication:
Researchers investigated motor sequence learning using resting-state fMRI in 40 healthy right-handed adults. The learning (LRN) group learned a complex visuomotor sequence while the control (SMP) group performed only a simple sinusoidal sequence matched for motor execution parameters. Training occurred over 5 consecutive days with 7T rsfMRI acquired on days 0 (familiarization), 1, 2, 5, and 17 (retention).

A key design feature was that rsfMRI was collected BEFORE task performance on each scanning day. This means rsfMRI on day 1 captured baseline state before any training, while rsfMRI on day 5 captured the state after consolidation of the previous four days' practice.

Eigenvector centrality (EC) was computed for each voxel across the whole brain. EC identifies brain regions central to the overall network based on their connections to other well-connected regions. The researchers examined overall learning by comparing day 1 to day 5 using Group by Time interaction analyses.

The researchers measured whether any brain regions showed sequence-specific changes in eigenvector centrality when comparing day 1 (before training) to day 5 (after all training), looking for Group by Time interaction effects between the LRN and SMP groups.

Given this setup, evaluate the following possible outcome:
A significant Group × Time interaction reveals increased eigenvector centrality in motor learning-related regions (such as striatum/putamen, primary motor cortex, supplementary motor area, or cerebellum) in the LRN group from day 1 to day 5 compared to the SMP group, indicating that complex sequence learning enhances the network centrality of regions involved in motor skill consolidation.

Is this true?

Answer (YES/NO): NO